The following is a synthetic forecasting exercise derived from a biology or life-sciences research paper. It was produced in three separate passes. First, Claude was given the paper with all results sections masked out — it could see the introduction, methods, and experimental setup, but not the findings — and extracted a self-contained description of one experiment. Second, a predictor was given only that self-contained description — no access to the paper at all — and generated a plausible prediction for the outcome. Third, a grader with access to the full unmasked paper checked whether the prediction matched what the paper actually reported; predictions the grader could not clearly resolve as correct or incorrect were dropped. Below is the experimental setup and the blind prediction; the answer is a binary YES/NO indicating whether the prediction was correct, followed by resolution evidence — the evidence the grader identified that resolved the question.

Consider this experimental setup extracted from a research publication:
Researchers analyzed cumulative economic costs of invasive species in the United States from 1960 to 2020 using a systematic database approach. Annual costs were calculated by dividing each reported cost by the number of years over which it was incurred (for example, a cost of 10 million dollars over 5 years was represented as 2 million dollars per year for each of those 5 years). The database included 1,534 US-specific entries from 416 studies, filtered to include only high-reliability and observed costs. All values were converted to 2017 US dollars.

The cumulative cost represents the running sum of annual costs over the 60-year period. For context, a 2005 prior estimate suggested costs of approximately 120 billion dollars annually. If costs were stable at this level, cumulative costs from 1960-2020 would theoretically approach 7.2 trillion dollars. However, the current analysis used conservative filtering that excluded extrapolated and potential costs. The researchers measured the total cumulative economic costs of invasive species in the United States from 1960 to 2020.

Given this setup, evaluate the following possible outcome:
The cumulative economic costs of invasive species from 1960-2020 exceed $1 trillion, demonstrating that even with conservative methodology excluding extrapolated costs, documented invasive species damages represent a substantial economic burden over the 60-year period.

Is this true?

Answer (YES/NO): YES